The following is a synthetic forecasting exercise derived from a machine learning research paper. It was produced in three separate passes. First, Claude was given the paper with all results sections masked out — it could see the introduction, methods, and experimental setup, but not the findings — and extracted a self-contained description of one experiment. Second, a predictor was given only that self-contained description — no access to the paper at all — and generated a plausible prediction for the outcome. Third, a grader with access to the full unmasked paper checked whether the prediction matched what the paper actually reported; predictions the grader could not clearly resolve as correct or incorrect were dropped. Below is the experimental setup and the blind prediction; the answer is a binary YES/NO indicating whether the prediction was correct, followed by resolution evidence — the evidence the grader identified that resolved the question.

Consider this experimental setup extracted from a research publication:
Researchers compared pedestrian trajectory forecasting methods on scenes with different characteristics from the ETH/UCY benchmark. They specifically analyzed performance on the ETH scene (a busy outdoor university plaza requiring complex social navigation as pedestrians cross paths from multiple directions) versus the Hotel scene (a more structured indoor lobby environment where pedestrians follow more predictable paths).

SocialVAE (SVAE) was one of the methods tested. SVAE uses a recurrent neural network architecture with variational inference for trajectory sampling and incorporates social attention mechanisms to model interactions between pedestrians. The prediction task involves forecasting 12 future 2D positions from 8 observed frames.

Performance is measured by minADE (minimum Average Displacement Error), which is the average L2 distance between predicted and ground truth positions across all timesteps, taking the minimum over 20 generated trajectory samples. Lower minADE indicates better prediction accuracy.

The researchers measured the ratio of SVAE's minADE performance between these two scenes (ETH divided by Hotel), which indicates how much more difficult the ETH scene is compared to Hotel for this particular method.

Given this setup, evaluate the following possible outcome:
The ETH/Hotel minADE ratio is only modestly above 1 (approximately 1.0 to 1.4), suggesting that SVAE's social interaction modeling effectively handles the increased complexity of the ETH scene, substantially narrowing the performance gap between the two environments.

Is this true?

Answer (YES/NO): NO